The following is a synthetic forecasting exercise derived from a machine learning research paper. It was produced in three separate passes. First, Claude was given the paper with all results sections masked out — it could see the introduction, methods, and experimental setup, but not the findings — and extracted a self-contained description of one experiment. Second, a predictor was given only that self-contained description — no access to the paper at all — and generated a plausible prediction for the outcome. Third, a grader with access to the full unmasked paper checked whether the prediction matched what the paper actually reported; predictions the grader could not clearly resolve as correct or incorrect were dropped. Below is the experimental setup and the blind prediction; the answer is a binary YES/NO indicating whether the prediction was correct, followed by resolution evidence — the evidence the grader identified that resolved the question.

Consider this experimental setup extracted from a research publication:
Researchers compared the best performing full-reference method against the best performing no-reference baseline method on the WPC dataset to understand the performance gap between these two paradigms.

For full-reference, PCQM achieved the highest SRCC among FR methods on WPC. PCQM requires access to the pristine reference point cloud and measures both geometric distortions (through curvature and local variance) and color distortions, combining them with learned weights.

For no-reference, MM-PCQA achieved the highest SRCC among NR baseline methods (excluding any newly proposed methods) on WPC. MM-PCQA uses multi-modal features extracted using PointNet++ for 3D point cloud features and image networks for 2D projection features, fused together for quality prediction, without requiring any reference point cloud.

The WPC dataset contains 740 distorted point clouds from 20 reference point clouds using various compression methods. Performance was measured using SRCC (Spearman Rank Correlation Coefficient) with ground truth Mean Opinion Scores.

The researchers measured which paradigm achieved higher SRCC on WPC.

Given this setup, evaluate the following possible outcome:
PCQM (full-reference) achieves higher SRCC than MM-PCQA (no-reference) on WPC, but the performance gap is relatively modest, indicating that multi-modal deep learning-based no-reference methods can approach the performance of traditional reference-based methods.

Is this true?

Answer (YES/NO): NO